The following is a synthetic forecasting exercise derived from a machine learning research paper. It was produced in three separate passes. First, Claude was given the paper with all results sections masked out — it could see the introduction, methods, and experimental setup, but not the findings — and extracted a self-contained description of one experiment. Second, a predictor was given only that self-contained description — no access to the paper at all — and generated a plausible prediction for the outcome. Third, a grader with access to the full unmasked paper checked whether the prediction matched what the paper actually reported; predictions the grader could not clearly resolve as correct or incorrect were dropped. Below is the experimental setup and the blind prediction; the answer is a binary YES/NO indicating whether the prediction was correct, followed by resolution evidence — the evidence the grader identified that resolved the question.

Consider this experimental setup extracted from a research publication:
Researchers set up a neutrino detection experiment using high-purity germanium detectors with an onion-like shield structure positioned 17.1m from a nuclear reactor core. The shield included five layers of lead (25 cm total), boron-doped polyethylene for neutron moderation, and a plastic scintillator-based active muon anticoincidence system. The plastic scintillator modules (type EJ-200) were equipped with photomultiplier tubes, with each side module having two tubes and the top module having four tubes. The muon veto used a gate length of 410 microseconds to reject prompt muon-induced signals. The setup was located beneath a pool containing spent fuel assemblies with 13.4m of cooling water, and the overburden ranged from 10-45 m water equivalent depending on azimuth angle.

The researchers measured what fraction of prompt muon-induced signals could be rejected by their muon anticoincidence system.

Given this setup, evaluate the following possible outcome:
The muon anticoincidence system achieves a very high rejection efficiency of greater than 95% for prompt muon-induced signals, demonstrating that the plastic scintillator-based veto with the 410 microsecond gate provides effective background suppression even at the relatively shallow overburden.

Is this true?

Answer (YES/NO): YES